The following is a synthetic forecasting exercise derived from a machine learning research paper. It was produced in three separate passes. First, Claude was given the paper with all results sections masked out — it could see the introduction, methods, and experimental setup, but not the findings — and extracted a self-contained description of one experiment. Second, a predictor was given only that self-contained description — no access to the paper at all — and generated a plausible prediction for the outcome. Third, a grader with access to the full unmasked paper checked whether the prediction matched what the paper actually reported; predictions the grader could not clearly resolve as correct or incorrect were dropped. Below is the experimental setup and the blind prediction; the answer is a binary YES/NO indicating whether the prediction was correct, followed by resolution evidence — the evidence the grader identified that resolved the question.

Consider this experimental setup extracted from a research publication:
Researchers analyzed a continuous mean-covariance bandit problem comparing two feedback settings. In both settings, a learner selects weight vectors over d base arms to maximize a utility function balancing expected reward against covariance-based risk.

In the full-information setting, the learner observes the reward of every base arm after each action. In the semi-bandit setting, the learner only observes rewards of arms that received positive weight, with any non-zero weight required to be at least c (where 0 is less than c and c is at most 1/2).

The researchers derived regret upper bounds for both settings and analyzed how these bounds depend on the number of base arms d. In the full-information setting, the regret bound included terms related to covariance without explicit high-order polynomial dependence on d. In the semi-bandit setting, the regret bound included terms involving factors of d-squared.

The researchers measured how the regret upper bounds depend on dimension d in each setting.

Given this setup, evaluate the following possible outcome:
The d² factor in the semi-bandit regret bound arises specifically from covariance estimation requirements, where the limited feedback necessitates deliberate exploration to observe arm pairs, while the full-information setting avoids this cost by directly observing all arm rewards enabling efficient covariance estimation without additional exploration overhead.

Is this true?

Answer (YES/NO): YES